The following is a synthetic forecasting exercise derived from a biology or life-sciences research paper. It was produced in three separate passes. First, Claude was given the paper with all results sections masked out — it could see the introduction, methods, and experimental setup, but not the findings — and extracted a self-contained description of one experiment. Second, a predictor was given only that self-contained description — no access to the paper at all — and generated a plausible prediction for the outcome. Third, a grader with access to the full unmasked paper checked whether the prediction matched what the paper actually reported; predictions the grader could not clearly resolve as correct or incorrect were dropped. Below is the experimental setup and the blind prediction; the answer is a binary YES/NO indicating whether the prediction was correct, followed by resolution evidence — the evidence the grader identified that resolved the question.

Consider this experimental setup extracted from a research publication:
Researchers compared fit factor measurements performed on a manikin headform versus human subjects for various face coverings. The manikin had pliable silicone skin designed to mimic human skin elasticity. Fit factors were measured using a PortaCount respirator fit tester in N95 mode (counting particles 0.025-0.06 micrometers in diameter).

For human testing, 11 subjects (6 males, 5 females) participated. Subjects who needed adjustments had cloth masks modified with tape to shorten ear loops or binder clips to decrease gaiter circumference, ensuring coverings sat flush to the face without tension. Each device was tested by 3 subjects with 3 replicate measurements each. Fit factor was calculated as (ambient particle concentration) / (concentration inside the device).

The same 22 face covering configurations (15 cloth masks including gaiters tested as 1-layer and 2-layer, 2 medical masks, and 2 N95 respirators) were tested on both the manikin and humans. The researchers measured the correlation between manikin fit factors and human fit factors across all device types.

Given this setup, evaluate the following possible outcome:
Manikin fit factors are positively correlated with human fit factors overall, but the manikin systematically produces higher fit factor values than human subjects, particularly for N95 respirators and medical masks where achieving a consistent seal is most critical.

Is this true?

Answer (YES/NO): NO